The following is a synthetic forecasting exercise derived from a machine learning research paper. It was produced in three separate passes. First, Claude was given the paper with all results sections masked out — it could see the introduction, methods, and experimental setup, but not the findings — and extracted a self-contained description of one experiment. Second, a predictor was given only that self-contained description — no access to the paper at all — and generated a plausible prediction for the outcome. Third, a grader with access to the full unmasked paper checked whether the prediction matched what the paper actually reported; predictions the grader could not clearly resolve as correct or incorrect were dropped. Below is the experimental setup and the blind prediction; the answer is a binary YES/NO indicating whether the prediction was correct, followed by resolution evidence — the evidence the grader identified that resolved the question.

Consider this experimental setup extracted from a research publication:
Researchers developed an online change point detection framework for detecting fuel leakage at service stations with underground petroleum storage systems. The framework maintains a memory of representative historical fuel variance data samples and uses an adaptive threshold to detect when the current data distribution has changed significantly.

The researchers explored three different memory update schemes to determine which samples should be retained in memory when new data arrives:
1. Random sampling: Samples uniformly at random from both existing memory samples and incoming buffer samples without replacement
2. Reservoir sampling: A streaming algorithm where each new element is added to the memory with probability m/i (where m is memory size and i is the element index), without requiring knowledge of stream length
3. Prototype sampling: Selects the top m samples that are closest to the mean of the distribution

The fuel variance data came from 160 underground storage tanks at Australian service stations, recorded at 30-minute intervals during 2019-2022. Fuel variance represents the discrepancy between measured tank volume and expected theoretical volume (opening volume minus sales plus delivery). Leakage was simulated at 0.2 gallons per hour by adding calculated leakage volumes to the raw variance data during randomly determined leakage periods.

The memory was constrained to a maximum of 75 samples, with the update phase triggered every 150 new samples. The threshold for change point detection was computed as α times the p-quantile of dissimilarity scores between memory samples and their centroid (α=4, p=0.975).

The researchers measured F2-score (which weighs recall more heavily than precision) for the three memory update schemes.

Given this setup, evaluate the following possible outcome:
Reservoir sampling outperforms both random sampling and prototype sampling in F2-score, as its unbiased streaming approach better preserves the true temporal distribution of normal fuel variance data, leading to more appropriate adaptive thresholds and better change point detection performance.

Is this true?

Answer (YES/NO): NO